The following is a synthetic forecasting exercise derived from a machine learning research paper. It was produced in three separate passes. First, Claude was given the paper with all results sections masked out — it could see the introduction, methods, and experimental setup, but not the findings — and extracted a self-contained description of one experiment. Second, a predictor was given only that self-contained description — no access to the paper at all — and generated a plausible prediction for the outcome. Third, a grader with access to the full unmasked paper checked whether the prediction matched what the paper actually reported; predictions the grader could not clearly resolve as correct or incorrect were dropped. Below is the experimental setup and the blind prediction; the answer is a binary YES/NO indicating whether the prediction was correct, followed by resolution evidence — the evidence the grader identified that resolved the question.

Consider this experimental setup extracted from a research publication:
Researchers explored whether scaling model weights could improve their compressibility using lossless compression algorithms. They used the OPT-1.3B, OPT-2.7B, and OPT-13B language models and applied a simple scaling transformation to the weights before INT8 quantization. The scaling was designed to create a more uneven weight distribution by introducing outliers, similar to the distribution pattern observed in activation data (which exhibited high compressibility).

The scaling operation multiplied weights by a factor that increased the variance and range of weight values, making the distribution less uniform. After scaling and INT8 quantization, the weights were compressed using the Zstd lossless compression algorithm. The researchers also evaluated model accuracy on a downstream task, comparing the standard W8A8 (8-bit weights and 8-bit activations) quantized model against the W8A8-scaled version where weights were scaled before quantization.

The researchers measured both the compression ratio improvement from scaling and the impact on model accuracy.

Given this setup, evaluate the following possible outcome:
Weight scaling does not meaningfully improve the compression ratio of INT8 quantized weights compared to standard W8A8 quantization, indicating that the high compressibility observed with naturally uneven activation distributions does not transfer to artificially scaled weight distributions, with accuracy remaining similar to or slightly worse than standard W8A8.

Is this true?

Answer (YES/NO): NO